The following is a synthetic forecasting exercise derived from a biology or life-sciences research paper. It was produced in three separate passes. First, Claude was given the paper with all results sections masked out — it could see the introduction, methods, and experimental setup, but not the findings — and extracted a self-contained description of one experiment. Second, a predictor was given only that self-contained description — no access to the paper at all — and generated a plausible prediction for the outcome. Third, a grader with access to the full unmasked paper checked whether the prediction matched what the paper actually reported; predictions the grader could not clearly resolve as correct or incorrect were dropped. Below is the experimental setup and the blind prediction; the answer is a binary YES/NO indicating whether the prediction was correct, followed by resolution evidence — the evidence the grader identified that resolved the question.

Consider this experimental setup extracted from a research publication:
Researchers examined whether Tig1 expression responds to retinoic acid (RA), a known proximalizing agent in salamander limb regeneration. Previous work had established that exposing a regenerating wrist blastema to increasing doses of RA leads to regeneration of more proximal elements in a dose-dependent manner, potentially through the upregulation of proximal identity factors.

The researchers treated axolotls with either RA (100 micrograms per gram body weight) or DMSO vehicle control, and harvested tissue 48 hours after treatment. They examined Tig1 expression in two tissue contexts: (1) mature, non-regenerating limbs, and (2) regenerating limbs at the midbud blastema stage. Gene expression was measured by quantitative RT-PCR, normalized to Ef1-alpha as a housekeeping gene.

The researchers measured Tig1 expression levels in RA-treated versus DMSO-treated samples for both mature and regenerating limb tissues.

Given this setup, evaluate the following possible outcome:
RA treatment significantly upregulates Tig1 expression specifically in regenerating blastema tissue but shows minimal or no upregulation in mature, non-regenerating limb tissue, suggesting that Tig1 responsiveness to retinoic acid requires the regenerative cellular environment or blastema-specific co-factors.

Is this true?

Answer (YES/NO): NO